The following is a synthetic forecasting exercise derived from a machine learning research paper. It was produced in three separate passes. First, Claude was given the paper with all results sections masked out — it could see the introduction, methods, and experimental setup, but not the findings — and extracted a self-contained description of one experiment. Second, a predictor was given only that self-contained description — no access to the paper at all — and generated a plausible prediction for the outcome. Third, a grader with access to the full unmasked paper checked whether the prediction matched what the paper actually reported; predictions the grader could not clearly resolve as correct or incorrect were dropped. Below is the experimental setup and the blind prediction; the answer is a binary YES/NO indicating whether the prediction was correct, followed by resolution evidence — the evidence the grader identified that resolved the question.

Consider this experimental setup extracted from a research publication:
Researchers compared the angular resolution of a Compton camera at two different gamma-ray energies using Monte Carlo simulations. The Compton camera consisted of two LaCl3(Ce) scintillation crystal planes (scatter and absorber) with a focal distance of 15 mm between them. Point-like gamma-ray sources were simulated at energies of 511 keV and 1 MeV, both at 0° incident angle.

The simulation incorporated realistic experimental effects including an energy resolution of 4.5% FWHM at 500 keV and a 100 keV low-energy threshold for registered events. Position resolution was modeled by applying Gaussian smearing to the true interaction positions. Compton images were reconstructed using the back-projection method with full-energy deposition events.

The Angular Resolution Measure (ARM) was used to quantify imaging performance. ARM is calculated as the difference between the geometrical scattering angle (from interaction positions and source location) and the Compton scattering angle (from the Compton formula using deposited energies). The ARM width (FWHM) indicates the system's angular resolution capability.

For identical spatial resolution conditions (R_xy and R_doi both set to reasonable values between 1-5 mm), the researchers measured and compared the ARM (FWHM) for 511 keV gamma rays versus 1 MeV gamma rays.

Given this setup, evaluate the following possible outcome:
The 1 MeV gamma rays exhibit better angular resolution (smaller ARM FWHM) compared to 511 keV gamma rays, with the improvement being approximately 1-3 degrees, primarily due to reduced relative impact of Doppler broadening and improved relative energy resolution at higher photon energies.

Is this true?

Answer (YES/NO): YES